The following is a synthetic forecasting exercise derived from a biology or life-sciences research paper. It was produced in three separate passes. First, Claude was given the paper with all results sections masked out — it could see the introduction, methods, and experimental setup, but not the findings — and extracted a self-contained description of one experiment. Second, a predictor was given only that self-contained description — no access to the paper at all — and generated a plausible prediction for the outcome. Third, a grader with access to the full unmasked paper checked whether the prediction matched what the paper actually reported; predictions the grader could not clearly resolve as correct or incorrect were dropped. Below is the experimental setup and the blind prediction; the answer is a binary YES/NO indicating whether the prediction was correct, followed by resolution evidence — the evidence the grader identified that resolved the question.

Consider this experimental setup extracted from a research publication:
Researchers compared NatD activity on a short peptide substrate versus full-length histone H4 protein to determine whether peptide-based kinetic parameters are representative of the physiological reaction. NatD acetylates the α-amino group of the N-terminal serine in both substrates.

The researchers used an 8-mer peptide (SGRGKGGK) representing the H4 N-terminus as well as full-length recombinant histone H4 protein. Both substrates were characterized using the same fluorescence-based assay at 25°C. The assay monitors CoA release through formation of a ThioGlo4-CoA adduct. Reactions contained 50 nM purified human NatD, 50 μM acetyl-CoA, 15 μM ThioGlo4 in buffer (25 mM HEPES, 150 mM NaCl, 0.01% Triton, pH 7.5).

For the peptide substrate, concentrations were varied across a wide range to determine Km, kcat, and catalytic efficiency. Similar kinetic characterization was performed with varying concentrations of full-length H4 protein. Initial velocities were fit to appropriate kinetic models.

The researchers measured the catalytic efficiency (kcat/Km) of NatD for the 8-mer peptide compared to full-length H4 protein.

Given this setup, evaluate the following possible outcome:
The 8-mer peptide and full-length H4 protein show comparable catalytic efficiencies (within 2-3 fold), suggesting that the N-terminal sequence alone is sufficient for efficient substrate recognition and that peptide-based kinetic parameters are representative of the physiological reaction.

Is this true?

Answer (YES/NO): NO